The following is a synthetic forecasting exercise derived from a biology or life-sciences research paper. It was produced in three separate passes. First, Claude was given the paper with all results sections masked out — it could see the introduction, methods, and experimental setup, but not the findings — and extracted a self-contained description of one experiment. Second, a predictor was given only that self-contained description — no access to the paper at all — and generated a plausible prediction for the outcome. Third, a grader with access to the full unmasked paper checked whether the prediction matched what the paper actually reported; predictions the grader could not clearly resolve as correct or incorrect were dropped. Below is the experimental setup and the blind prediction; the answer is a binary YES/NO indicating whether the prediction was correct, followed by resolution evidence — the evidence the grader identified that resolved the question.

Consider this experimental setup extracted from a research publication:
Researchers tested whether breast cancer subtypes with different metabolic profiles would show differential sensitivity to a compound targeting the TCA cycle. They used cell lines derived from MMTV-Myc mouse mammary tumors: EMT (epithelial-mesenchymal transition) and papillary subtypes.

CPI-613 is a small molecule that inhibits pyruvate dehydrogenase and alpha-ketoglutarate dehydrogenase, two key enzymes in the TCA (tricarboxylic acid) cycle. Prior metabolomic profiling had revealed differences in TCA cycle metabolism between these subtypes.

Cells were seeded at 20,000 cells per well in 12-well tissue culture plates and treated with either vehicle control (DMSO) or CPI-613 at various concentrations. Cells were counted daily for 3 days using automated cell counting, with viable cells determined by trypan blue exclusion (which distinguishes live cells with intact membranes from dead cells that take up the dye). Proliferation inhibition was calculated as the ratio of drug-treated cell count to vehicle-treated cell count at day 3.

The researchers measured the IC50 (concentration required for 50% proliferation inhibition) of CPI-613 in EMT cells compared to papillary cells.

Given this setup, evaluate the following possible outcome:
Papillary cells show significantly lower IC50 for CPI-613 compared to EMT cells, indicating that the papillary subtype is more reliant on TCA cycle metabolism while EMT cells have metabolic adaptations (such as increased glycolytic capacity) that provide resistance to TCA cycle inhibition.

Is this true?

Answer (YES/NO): NO